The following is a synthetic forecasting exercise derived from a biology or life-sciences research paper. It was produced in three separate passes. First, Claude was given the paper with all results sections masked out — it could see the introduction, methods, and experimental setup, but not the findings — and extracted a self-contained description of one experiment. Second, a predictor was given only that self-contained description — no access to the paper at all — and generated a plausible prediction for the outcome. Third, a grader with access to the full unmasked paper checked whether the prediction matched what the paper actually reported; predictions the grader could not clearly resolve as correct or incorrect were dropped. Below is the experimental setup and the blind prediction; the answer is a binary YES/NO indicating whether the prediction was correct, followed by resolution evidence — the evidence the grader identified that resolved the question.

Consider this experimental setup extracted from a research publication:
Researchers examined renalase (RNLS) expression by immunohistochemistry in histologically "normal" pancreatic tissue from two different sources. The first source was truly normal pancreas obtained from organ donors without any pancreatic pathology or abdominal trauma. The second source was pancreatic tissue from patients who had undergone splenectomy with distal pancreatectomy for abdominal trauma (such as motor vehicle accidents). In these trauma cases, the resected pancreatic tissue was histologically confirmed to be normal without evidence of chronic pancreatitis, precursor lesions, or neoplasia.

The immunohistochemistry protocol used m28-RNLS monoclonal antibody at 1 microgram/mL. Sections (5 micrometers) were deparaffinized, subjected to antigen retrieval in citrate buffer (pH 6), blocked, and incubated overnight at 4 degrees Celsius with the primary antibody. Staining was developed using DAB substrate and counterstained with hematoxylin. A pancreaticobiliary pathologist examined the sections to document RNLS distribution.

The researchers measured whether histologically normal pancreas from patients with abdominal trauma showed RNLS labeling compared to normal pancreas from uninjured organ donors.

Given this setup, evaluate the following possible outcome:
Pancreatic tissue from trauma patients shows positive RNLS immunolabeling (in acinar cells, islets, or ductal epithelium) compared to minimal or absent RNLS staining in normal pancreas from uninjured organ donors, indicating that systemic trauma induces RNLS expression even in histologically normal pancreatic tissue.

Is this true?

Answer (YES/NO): YES